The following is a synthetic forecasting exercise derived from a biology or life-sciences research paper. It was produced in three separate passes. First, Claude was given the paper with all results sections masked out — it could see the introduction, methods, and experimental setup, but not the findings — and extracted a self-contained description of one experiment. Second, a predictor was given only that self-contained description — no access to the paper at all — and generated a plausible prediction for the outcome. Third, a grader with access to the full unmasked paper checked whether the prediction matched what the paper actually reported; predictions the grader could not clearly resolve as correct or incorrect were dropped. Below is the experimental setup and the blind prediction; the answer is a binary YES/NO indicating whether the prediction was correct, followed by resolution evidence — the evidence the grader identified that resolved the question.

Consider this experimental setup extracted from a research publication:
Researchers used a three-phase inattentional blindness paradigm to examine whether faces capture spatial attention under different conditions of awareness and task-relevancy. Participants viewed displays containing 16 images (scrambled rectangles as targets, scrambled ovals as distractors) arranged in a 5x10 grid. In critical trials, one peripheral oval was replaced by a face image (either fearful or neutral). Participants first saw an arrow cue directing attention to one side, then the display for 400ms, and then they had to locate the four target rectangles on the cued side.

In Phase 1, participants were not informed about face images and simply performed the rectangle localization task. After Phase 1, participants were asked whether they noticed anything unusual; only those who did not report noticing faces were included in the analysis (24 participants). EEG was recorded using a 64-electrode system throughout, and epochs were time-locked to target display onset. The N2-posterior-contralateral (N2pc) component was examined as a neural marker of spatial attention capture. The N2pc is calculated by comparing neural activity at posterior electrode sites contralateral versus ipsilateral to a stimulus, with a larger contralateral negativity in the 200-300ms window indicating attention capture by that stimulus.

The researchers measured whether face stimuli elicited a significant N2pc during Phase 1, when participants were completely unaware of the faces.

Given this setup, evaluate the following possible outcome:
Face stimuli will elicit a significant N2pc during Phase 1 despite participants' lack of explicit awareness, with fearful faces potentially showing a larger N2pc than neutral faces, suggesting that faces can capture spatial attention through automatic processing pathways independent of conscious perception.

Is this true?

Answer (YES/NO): NO